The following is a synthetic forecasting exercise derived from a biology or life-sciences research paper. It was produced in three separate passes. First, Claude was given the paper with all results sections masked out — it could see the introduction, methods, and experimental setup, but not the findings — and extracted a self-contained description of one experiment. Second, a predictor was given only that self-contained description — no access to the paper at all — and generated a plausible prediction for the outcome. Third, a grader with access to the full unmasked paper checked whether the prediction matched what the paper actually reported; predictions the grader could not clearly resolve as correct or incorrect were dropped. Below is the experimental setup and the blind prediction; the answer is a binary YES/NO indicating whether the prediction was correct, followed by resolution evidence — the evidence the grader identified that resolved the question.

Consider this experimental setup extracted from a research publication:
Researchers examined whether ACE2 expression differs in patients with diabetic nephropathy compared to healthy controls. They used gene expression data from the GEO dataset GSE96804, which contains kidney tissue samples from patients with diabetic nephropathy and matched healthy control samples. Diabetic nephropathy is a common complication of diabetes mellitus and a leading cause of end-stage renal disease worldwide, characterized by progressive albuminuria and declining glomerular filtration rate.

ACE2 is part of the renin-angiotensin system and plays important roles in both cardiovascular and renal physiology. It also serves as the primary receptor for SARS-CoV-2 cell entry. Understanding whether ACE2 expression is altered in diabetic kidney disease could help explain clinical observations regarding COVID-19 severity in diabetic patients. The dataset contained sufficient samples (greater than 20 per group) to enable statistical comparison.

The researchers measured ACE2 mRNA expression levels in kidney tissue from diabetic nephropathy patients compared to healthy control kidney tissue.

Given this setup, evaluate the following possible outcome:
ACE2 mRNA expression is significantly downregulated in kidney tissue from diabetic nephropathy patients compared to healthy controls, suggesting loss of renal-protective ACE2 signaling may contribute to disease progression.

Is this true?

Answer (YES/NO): NO